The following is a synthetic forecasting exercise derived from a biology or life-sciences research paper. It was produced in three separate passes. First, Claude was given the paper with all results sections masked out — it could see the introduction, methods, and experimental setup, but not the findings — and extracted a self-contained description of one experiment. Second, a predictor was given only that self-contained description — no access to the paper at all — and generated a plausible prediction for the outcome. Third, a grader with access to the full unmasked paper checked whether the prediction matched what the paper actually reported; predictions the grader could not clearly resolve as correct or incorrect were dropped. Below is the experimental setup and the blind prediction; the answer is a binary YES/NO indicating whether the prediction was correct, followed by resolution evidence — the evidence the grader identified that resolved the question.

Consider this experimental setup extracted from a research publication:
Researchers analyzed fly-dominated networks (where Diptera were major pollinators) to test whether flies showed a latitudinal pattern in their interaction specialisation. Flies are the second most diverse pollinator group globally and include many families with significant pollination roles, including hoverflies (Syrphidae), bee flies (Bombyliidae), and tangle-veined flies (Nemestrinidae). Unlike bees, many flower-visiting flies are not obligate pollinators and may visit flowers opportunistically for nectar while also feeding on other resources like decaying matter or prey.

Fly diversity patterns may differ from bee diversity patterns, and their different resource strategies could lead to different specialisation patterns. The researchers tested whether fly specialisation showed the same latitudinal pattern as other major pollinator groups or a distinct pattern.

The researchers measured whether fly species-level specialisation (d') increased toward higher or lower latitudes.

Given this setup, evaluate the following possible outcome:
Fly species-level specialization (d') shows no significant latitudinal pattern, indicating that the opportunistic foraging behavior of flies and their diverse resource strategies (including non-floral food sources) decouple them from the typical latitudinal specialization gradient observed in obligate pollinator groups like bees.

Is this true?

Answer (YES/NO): NO